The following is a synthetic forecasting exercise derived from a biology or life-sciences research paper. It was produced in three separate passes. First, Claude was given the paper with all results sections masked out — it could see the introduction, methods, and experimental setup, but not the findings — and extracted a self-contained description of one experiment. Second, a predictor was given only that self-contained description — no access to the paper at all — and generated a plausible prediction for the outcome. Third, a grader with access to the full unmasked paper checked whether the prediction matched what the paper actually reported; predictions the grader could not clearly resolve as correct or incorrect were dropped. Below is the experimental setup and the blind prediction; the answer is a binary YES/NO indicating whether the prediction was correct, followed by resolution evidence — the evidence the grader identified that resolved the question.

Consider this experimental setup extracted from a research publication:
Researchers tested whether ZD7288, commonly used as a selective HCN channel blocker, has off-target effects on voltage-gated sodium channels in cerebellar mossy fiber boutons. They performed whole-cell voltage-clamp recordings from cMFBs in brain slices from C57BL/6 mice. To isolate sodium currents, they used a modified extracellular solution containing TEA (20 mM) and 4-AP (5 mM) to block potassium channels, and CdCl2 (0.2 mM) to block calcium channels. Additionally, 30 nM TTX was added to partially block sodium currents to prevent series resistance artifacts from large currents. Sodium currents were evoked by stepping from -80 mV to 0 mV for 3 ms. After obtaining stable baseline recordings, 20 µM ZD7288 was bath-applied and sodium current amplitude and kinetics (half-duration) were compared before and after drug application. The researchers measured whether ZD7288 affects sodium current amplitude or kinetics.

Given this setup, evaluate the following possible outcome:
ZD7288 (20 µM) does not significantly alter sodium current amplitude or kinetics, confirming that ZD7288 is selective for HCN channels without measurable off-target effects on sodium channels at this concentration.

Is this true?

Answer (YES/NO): YES